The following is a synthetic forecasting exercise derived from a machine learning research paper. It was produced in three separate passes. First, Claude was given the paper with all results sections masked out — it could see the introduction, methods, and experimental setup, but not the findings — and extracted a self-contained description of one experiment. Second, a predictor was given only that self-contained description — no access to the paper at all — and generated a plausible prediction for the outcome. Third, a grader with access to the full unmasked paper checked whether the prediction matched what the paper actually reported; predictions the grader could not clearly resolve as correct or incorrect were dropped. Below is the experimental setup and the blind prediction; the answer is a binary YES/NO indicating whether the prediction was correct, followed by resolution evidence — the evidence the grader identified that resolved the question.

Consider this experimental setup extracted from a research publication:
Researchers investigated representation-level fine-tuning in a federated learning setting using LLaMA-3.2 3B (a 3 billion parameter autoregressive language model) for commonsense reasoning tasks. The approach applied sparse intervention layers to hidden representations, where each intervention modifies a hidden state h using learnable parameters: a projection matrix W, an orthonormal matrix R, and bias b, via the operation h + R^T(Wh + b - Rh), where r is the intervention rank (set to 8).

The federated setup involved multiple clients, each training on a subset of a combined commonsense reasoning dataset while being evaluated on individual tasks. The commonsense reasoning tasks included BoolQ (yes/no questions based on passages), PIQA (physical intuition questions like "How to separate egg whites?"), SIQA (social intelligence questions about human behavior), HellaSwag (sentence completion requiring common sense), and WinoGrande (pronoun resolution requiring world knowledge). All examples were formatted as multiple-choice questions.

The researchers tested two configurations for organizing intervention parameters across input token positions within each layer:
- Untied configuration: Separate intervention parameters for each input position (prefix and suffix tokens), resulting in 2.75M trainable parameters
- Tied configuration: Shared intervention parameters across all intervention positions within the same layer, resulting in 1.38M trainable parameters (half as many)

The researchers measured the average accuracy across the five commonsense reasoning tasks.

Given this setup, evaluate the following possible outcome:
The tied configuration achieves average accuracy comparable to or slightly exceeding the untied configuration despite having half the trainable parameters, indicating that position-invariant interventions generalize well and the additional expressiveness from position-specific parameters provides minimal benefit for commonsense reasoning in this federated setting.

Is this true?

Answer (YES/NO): NO